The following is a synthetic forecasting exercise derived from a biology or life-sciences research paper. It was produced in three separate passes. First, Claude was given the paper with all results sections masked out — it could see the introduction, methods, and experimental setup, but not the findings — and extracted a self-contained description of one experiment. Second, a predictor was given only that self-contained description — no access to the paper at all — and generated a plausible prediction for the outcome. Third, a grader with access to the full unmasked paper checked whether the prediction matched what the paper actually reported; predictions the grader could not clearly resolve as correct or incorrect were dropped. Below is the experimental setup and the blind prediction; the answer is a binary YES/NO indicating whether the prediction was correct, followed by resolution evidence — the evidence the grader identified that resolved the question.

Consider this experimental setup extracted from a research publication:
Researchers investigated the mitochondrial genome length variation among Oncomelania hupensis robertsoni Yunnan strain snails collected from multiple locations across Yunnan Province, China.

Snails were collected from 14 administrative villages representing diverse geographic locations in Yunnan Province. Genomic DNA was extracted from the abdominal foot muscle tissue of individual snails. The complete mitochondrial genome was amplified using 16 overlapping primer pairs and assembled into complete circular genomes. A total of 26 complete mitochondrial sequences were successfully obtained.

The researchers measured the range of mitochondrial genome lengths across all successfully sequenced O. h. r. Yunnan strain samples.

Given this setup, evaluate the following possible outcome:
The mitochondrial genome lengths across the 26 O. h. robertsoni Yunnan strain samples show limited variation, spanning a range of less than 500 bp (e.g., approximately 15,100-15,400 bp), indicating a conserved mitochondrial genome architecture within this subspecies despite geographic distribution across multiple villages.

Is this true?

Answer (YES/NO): YES